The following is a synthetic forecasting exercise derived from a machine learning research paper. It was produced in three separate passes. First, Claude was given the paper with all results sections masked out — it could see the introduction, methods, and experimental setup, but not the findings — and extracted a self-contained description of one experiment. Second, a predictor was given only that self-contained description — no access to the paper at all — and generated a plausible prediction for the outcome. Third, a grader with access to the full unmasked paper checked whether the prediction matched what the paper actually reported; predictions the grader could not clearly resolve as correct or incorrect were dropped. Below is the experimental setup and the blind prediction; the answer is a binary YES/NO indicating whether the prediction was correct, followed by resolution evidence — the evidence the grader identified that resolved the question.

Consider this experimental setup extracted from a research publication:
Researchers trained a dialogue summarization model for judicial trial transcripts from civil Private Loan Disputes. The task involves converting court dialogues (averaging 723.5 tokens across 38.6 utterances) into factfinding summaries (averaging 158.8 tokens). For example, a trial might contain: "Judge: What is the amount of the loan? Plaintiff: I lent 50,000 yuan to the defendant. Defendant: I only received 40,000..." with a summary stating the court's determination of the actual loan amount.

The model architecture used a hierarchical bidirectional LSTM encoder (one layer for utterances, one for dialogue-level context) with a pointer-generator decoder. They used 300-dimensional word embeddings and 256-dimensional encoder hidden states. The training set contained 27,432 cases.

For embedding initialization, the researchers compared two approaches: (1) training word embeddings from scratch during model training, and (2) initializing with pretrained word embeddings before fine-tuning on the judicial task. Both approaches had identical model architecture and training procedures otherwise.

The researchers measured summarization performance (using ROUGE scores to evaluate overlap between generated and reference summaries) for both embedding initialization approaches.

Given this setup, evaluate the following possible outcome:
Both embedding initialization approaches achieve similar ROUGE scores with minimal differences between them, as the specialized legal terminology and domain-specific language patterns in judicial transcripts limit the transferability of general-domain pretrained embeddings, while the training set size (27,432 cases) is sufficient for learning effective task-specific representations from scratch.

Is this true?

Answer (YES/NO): YES